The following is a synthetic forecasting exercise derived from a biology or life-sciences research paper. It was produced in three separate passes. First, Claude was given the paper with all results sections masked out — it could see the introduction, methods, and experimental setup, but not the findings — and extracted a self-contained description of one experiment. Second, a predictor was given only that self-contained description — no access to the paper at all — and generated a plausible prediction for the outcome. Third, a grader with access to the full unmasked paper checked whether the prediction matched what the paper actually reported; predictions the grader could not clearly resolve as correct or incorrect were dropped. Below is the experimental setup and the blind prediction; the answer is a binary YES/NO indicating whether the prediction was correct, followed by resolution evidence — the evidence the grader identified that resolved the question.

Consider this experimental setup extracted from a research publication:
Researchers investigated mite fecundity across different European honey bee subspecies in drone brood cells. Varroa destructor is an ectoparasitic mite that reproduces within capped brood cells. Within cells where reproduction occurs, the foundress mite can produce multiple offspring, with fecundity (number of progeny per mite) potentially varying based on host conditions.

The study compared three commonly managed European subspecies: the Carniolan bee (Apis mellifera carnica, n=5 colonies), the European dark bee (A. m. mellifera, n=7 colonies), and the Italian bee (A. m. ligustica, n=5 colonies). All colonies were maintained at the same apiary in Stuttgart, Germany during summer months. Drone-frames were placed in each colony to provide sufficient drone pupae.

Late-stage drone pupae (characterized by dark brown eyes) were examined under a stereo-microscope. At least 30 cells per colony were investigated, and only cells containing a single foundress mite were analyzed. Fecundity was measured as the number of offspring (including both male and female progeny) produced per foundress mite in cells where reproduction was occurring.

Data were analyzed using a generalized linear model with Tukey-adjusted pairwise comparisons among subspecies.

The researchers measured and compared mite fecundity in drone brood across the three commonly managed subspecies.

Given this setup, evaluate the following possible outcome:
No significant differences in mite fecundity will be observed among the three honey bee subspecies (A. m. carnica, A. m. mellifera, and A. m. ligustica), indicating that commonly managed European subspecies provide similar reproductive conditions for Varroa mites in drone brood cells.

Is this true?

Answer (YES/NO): YES